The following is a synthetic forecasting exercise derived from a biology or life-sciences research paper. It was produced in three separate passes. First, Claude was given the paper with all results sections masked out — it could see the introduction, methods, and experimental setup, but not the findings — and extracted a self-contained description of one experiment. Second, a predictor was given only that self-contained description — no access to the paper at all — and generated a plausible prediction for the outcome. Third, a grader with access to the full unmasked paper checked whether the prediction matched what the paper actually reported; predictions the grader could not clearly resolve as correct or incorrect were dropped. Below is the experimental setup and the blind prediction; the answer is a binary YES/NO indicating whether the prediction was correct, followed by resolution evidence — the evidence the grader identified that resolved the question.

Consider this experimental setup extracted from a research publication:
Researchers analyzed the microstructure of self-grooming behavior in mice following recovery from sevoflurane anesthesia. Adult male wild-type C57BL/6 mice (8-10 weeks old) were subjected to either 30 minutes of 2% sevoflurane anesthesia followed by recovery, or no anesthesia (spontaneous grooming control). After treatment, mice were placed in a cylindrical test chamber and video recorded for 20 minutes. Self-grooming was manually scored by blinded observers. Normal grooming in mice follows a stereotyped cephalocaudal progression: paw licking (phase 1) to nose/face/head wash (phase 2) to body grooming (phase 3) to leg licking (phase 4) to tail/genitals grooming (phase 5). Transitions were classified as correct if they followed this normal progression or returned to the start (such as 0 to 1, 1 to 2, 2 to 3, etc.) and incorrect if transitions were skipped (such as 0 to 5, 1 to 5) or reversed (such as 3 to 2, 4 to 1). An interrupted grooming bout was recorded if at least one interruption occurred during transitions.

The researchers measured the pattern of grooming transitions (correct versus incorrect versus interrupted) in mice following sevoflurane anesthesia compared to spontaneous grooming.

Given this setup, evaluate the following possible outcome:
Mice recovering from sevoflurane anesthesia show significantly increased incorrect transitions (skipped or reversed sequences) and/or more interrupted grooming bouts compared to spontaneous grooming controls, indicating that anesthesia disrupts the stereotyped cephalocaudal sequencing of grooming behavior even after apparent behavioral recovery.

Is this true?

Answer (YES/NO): YES